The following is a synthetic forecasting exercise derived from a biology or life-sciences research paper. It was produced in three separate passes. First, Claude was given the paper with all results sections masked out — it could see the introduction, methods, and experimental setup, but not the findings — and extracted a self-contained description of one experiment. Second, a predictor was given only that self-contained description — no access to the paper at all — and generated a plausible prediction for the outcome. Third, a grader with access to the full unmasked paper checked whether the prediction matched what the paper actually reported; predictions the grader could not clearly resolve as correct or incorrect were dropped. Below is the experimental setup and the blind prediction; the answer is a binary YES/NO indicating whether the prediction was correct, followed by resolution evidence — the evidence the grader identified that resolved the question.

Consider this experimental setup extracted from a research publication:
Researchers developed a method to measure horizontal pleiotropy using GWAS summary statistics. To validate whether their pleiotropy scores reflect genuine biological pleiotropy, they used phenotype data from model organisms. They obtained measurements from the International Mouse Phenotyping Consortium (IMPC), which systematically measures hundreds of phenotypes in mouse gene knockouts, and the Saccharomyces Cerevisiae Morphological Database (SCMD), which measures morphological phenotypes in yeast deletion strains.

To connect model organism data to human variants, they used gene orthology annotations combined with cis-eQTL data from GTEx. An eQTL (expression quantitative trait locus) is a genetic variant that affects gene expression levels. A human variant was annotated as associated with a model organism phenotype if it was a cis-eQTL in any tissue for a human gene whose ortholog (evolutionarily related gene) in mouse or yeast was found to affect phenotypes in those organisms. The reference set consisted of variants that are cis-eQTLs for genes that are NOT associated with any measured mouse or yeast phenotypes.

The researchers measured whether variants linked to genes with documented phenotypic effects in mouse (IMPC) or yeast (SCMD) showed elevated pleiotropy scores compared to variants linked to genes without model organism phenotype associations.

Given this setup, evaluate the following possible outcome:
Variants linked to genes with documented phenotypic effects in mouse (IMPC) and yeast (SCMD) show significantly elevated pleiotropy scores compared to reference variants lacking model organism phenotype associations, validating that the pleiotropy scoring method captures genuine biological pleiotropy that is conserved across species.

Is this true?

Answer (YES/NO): YES